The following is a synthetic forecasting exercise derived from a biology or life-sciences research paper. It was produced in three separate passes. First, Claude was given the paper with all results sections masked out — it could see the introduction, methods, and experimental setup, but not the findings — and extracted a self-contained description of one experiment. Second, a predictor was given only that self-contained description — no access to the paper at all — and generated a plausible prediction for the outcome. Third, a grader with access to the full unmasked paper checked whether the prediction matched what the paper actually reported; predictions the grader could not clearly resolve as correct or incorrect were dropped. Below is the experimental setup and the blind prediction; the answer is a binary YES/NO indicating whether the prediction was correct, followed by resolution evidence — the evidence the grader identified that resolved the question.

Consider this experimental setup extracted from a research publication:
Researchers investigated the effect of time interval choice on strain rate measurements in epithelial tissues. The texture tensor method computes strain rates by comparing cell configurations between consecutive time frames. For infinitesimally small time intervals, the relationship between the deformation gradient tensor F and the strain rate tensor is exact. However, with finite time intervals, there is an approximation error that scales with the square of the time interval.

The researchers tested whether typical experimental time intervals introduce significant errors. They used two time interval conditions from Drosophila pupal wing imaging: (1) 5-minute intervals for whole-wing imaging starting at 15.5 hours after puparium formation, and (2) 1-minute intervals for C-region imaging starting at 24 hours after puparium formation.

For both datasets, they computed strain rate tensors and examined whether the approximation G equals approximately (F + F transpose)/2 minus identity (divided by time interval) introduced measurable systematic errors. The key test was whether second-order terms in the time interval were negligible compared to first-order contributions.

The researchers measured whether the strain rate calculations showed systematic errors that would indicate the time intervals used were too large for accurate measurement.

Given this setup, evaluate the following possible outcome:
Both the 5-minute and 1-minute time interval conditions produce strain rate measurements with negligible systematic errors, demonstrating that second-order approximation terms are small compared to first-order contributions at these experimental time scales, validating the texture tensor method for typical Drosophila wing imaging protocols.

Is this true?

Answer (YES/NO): YES